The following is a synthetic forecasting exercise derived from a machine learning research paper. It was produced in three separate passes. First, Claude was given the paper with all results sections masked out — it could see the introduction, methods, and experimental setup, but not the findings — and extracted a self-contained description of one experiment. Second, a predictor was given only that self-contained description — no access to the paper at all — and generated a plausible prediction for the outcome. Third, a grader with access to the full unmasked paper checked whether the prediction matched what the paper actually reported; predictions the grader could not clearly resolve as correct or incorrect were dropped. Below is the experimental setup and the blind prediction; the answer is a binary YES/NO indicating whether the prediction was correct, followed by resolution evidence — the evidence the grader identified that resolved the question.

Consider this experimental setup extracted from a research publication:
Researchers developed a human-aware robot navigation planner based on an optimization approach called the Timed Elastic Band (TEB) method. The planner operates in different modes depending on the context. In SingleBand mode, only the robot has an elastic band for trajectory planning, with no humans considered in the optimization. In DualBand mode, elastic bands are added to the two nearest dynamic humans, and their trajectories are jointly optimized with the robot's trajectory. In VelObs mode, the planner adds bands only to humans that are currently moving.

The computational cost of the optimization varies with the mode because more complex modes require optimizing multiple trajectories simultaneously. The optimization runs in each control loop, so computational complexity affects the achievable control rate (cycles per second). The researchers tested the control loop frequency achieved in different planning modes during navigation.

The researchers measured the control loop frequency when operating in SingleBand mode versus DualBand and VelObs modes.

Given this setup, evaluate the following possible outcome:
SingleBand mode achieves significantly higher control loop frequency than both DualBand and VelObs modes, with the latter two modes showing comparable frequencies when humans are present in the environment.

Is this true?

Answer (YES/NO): NO